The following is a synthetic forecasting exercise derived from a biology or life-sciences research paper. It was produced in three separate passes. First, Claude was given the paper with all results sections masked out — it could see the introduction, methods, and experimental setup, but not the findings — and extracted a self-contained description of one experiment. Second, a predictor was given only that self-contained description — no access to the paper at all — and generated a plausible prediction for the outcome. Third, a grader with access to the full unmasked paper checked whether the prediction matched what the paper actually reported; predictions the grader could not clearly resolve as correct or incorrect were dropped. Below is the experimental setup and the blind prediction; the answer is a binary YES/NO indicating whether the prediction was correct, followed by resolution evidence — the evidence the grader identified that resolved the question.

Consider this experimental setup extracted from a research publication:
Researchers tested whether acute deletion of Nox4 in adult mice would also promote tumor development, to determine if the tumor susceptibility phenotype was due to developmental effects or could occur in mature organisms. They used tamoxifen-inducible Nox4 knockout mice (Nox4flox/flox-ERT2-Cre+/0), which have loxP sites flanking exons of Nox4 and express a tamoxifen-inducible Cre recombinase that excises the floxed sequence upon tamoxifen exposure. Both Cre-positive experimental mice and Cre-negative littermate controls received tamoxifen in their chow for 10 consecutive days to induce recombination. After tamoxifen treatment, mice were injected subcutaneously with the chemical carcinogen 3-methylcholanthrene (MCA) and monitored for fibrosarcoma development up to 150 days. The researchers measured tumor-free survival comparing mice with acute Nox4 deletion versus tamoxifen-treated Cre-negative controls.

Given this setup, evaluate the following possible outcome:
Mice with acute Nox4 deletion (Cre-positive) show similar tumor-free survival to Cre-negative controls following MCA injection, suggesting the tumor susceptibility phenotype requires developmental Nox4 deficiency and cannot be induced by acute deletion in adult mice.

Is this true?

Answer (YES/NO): NO